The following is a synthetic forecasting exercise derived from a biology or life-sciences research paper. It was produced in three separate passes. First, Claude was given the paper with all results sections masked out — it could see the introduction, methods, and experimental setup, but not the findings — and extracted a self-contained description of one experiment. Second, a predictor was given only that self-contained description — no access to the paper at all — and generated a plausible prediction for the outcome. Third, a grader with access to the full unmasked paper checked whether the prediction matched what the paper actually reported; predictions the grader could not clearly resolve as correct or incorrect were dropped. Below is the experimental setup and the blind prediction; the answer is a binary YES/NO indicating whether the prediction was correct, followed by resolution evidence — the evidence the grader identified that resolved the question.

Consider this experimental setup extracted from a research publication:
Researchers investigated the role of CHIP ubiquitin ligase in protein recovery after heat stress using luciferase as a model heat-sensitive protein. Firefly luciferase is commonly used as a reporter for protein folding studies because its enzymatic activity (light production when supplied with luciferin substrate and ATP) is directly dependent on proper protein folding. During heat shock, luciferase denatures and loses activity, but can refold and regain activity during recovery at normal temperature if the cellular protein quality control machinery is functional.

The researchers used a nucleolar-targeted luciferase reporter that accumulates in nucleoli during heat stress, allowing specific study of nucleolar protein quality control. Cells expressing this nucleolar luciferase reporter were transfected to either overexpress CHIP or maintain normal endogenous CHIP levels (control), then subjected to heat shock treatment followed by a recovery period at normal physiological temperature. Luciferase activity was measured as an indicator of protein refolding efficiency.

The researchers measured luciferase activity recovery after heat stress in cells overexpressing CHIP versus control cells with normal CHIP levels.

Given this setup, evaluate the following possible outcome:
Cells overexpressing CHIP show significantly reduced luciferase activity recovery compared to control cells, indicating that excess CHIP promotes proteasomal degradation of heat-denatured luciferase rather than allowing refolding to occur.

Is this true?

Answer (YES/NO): NO